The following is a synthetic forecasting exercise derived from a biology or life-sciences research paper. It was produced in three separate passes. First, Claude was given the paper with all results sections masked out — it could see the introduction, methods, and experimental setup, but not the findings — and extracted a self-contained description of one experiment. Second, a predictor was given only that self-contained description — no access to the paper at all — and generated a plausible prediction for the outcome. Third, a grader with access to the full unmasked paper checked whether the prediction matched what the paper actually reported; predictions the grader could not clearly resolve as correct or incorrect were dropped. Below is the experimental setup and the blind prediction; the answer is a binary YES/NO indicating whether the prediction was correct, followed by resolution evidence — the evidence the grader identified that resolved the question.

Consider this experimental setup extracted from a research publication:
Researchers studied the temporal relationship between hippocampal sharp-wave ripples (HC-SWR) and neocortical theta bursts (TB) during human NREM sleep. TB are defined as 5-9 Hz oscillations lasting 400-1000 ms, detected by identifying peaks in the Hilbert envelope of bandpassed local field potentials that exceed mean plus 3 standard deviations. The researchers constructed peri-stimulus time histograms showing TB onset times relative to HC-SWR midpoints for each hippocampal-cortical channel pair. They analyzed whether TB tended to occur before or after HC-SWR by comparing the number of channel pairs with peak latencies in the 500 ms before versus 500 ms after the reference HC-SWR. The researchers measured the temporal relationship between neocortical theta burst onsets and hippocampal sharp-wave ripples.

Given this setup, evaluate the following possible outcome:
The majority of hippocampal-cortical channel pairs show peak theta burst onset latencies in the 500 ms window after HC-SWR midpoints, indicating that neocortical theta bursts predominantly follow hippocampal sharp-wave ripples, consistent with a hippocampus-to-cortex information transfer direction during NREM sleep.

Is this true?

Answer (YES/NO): NO